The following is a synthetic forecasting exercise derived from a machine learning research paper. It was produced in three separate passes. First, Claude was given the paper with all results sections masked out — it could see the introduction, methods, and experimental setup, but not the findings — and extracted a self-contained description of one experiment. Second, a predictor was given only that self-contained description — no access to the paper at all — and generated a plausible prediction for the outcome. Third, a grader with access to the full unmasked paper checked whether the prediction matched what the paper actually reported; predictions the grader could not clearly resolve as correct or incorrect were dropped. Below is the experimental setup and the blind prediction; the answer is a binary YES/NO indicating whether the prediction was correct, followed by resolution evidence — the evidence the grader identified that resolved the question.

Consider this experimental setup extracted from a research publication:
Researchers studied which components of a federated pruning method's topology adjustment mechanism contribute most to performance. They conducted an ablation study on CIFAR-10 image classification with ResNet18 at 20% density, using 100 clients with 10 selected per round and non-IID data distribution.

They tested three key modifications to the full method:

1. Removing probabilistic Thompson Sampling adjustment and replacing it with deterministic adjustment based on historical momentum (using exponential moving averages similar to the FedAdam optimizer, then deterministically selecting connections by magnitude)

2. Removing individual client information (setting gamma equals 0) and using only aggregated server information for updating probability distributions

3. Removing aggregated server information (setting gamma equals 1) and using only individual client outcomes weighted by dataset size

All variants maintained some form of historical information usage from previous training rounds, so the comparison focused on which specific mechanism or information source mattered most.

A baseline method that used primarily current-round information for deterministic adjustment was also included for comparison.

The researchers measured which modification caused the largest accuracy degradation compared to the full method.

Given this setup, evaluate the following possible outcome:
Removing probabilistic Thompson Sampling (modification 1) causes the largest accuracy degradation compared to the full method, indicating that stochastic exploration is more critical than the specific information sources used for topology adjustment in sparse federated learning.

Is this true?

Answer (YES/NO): YES